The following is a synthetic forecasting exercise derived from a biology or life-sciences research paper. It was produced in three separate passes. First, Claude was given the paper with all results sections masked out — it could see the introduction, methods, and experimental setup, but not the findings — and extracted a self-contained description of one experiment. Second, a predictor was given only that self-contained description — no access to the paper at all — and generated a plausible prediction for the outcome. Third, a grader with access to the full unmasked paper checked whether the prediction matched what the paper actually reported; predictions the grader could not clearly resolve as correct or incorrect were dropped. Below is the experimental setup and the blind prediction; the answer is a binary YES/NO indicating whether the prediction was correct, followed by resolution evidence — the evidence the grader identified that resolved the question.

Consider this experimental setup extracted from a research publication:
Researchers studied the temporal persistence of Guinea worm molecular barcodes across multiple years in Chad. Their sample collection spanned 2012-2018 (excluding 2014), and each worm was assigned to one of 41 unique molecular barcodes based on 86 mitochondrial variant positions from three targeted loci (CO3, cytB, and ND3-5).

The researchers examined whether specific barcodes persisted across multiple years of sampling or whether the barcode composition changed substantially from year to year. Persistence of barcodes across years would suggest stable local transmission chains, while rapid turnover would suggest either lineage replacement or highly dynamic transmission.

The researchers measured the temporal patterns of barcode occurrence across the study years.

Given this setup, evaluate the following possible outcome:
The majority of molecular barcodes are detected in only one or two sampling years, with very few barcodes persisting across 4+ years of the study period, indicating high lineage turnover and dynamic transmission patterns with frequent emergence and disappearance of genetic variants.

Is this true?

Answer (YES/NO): NO